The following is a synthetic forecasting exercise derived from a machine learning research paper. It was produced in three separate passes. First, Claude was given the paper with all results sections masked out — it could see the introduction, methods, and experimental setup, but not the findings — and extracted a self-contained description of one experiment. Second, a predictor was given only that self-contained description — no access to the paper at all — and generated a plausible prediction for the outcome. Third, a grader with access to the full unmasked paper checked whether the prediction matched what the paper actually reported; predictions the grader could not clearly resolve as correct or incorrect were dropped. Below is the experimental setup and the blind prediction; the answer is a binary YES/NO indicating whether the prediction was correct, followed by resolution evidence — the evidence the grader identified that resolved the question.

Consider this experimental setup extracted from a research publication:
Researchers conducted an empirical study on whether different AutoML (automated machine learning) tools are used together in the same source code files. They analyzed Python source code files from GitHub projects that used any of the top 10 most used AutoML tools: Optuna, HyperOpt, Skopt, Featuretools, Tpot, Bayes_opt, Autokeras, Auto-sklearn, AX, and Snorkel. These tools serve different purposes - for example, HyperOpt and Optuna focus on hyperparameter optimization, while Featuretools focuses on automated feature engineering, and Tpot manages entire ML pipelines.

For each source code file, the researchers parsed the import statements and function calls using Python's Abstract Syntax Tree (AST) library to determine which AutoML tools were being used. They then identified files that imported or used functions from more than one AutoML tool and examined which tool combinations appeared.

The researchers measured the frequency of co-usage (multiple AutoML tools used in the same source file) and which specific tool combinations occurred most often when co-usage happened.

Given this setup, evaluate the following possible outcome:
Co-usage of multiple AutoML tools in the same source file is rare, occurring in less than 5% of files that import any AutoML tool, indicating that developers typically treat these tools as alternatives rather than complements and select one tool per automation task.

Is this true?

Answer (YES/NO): YES